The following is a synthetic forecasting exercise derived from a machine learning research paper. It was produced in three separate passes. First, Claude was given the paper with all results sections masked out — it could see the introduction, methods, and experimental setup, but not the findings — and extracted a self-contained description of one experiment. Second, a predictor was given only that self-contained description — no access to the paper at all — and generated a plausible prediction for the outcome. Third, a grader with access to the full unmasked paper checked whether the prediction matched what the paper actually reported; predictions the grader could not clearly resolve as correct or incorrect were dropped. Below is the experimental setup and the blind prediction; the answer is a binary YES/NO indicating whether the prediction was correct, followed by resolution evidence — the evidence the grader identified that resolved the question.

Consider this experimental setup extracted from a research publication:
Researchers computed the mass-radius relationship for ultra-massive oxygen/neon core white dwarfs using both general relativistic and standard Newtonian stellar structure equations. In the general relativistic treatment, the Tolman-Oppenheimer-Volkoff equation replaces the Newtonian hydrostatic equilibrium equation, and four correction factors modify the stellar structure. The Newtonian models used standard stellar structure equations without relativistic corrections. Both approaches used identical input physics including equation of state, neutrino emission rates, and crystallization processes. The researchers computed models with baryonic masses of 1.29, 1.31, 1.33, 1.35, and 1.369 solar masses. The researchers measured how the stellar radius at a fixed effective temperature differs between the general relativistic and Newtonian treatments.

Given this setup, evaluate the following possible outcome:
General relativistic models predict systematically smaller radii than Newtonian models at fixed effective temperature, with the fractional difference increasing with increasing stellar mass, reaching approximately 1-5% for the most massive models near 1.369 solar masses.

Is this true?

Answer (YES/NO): NO